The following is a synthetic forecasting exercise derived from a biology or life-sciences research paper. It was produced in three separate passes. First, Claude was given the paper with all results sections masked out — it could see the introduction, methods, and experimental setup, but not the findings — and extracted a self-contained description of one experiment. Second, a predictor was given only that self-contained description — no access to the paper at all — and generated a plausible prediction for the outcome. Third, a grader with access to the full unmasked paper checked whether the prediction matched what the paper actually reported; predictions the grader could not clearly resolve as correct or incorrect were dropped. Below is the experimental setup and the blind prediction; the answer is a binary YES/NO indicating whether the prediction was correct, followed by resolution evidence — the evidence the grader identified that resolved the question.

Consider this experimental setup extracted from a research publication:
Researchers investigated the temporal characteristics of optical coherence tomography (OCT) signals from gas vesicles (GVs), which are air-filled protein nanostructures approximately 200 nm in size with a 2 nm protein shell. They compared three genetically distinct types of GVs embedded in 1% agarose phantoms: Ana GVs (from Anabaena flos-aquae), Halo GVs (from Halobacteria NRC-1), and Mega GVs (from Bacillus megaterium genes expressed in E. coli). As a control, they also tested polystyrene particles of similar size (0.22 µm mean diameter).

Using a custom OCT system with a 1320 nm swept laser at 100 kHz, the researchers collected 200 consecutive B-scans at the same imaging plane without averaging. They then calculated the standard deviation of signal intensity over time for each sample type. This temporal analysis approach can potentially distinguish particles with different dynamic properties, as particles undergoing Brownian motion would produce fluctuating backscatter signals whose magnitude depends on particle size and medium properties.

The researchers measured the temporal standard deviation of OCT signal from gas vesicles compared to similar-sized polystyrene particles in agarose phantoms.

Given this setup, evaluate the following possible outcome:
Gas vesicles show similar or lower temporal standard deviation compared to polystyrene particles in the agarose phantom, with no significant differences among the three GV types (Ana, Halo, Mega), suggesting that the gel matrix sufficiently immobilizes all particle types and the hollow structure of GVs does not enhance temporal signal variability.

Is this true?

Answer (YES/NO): NO